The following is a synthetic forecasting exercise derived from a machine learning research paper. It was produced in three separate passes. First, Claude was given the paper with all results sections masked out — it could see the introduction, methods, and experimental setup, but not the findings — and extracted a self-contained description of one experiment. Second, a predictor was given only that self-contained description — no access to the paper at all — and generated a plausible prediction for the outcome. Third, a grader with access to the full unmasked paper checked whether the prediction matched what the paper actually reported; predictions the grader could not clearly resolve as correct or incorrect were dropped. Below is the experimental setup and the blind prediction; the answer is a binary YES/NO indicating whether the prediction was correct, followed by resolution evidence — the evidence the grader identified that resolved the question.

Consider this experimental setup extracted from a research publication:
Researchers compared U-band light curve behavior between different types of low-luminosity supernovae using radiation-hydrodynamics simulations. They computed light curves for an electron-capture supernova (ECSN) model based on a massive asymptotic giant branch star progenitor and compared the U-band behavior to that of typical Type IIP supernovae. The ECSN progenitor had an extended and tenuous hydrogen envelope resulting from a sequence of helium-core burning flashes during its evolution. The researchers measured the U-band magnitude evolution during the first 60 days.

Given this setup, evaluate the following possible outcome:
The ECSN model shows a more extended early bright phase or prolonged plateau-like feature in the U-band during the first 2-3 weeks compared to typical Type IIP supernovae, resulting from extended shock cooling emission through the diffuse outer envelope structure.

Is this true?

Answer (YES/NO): NO